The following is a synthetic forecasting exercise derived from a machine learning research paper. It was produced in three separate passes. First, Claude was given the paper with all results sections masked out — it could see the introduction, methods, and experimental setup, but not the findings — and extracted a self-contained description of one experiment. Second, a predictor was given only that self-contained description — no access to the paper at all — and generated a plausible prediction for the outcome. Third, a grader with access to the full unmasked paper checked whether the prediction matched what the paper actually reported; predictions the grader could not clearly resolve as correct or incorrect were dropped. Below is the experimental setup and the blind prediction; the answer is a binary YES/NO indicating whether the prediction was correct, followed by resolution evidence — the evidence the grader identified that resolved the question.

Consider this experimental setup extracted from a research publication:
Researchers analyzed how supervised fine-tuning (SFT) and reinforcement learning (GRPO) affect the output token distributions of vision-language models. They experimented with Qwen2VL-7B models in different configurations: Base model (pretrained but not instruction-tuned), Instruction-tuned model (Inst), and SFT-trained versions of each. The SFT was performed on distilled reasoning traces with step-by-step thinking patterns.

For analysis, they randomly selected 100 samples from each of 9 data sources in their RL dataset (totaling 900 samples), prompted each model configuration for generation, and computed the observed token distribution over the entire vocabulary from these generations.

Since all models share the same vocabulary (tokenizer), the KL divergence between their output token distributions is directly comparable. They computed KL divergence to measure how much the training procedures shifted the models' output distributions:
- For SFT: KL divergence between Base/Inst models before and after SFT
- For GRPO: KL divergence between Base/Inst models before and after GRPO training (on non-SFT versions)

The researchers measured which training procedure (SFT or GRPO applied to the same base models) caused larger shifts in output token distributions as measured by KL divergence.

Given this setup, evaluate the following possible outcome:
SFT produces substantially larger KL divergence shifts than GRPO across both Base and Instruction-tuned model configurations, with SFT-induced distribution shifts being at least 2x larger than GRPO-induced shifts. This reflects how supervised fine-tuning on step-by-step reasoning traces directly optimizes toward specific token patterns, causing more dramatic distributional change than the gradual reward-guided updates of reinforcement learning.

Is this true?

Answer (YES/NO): NO